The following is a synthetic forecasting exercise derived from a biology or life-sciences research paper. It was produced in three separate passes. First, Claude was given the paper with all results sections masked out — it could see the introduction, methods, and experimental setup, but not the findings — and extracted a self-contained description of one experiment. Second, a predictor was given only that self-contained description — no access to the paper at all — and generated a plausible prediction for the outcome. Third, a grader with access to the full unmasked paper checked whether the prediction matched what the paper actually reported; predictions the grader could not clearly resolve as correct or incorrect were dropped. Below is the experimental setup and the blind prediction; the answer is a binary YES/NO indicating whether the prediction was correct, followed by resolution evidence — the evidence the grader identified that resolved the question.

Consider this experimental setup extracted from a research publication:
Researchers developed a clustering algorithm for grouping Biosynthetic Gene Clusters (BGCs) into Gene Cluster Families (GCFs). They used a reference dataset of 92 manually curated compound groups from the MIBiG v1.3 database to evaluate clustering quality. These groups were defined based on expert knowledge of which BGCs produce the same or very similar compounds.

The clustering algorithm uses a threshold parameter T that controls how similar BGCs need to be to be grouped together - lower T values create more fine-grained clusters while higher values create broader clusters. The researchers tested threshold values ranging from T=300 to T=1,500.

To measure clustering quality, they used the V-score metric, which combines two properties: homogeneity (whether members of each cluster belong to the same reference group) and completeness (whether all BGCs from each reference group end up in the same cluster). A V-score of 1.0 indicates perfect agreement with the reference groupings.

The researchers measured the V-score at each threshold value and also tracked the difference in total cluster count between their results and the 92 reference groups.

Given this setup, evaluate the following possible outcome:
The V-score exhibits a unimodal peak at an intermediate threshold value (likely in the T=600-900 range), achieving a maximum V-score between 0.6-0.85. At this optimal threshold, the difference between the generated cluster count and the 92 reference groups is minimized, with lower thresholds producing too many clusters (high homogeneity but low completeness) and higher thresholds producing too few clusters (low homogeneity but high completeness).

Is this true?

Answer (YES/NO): NO